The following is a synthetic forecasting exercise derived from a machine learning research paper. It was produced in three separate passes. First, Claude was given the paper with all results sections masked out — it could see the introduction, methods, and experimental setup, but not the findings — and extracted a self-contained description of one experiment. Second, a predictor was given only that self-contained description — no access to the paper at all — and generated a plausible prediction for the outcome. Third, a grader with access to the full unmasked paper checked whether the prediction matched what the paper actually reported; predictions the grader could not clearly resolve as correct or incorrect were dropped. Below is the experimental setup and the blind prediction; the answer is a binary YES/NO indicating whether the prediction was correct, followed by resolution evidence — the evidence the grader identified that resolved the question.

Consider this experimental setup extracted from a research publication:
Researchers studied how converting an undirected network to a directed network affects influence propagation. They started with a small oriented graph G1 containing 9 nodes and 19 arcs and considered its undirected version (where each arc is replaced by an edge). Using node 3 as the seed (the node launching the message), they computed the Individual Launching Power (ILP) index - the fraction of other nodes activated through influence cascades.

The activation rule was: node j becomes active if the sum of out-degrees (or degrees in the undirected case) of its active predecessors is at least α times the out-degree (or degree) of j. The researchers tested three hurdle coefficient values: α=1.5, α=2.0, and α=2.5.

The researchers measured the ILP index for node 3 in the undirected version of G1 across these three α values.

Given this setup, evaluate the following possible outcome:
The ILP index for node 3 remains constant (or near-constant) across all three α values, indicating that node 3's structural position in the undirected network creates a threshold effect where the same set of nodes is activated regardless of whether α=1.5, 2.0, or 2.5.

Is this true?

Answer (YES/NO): NO